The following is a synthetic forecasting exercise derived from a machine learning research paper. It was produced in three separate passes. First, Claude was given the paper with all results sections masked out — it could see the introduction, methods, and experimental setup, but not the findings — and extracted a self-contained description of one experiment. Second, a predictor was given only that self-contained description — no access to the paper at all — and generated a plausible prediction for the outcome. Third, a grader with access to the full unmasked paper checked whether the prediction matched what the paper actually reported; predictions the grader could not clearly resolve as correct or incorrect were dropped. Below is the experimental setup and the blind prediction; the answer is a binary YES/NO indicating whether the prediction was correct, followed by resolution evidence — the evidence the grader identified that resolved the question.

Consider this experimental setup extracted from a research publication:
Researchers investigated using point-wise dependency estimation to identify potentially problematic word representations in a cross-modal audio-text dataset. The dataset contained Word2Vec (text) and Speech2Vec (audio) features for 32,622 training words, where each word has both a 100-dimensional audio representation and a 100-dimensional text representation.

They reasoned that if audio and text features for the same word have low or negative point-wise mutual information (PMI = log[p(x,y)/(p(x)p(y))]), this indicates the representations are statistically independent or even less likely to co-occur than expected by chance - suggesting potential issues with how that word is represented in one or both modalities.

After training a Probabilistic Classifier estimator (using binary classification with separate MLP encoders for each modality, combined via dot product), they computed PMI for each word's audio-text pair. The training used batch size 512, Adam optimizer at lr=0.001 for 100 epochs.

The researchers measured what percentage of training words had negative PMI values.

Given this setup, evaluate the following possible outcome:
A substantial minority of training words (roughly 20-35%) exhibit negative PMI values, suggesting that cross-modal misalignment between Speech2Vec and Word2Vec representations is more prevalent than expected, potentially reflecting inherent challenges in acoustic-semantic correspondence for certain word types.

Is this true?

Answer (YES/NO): NO